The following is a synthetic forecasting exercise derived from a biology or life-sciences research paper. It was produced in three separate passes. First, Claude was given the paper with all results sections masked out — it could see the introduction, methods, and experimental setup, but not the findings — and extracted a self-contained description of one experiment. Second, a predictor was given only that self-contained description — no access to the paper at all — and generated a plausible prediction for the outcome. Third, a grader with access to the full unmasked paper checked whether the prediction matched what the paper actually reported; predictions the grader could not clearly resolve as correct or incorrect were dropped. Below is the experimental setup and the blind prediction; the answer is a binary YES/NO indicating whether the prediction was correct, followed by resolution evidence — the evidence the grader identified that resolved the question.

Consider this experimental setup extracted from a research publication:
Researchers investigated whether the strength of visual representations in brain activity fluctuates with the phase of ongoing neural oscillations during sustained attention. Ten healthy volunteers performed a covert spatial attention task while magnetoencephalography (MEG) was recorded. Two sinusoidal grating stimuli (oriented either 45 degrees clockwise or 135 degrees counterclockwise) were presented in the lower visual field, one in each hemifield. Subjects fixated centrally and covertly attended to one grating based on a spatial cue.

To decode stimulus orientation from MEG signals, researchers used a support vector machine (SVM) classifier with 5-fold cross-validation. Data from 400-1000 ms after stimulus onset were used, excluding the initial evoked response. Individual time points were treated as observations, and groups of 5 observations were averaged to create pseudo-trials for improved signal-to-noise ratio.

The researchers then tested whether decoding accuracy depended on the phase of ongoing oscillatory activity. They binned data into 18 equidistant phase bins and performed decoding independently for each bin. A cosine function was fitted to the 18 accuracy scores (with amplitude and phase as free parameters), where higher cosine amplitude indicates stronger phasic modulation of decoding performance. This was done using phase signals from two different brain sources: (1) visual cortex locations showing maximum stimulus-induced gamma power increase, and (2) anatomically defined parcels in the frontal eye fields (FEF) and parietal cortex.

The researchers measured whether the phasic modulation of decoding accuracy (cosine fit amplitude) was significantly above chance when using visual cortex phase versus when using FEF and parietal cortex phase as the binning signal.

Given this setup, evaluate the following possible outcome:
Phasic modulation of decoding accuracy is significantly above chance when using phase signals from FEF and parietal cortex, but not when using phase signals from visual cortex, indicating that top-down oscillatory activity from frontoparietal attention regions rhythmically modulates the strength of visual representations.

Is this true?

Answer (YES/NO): YES